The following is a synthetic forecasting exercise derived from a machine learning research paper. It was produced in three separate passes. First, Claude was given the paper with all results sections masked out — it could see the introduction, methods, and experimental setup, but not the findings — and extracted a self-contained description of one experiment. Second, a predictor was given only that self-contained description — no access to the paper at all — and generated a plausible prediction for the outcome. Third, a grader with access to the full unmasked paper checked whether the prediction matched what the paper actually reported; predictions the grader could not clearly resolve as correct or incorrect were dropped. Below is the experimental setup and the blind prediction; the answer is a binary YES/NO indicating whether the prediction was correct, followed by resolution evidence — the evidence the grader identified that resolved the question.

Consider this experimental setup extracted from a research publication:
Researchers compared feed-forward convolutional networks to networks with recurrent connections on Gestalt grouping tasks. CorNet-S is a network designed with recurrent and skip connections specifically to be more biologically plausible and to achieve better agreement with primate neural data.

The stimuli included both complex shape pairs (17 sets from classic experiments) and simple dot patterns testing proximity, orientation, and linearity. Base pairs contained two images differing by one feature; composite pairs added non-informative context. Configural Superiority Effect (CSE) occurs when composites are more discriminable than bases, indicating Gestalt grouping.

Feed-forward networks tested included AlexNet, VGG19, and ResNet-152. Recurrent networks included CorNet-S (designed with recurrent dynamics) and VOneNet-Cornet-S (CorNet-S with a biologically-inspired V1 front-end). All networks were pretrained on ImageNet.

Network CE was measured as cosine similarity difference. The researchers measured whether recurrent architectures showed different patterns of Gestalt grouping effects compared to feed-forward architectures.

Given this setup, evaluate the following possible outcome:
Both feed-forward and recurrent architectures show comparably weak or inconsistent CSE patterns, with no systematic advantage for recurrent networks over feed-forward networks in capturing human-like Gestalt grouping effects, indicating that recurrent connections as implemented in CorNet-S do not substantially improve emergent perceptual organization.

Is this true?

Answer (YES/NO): YES